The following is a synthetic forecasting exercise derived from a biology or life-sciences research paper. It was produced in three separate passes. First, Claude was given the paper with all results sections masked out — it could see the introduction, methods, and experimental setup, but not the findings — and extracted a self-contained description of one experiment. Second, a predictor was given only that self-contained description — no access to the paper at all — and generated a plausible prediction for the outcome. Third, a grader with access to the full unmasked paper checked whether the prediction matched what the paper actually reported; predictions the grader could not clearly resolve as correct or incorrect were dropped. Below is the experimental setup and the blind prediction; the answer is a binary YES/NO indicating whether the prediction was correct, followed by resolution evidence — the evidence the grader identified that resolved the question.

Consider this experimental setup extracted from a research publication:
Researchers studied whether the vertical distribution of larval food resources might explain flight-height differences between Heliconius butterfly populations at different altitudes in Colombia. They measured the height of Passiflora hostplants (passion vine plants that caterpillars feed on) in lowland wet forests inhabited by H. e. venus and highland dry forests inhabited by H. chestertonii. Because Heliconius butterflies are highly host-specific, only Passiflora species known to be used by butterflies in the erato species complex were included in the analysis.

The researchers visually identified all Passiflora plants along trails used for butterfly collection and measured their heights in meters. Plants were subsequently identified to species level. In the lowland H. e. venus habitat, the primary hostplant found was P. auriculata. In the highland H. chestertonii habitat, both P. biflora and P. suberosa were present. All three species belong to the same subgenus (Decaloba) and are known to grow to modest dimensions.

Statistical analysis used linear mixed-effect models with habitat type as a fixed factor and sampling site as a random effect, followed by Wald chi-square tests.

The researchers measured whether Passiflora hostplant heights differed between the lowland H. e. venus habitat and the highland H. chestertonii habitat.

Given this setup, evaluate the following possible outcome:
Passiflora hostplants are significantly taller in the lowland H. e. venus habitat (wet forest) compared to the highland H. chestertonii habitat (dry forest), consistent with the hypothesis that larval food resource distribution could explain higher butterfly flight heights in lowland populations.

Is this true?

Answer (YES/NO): NO